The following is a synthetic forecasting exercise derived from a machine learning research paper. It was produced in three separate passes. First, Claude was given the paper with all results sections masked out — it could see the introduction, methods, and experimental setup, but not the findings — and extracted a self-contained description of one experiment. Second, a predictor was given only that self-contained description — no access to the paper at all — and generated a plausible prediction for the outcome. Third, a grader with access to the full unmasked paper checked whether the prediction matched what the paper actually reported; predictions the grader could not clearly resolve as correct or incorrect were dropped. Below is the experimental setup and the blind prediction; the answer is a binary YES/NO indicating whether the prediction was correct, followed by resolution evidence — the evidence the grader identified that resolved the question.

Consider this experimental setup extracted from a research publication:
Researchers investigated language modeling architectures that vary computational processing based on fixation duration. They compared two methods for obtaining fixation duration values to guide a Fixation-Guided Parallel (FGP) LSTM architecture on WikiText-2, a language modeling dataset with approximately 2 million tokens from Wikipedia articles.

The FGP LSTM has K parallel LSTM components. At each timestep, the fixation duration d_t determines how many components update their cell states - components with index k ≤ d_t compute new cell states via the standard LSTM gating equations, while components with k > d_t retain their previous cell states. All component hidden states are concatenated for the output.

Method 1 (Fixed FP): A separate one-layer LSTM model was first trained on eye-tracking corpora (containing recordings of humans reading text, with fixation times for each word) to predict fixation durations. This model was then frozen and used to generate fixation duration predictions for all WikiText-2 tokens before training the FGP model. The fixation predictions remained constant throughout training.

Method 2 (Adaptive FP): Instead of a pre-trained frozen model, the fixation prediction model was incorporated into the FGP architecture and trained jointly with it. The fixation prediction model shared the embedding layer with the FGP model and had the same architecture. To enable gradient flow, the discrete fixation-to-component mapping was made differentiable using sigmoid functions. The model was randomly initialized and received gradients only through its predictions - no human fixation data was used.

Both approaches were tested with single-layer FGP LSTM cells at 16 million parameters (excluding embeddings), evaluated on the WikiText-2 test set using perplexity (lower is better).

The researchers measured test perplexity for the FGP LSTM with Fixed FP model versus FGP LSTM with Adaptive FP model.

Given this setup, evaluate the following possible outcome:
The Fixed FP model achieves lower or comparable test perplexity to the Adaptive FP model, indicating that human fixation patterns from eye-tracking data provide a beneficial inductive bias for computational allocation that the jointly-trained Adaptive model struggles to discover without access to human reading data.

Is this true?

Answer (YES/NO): NO